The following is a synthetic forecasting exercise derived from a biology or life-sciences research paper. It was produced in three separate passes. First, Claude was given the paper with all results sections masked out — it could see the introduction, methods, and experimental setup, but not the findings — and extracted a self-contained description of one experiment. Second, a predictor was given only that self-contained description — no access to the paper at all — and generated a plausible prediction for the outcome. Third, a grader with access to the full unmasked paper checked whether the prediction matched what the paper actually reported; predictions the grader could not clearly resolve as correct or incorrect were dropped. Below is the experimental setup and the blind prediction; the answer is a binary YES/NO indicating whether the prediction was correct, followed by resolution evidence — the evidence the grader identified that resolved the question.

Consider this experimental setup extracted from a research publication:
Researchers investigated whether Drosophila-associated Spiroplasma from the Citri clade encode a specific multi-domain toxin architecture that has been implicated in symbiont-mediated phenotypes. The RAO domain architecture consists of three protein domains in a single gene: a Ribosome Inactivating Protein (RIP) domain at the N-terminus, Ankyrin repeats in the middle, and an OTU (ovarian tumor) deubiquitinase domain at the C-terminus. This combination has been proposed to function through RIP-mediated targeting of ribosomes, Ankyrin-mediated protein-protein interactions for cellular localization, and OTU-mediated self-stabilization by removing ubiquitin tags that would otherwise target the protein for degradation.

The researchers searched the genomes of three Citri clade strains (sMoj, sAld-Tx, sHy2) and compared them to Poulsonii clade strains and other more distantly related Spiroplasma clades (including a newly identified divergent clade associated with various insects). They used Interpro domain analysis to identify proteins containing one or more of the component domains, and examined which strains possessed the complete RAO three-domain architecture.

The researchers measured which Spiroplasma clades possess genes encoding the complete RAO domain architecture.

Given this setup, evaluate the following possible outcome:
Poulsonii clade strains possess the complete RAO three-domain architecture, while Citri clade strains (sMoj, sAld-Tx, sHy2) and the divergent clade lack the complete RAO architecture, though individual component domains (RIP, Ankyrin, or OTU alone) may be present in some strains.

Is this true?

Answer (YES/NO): NO